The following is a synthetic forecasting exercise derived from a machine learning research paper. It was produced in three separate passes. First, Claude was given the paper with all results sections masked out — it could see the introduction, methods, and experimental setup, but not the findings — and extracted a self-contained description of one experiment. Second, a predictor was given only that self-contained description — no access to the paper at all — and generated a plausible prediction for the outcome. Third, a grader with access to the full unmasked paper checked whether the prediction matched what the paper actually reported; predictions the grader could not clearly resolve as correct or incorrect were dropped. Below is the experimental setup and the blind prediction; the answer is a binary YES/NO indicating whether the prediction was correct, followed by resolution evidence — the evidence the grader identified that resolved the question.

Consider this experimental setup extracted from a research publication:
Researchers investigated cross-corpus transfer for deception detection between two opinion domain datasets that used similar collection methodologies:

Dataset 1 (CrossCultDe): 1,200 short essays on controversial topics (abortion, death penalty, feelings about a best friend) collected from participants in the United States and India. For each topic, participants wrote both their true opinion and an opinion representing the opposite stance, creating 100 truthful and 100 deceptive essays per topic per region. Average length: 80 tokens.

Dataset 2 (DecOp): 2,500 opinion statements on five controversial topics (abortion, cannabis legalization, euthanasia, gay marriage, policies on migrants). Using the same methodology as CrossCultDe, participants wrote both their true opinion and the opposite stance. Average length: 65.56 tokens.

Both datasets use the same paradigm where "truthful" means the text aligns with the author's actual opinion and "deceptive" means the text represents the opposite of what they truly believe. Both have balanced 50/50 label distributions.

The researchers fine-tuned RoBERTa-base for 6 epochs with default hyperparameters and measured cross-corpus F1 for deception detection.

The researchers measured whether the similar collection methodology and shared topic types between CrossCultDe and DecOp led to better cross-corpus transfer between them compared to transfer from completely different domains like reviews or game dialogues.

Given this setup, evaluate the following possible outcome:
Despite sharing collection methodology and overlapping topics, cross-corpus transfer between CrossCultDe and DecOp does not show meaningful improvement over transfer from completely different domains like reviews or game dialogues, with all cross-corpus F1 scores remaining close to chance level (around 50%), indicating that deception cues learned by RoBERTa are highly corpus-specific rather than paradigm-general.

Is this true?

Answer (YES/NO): NO